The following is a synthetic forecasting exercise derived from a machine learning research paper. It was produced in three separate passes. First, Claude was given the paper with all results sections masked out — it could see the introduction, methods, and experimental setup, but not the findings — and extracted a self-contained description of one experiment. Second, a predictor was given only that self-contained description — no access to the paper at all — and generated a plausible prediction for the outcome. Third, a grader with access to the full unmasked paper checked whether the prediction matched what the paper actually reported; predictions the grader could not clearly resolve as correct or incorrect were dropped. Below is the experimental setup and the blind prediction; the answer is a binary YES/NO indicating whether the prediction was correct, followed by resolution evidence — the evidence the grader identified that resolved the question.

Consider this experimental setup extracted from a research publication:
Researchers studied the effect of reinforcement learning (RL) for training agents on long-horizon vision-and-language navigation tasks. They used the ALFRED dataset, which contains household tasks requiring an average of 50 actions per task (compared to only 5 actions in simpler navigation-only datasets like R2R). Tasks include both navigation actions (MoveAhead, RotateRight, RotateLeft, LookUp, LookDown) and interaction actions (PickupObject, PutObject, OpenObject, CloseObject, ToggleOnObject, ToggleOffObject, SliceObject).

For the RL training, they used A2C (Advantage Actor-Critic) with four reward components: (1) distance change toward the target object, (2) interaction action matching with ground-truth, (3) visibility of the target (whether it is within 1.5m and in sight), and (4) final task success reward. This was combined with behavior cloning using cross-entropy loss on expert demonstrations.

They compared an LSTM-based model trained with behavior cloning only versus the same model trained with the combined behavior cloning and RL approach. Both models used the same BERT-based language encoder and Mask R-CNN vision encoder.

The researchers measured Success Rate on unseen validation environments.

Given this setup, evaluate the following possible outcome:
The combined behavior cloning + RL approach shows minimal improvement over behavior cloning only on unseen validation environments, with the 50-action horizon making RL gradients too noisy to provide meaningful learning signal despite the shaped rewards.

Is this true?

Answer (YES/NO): NO